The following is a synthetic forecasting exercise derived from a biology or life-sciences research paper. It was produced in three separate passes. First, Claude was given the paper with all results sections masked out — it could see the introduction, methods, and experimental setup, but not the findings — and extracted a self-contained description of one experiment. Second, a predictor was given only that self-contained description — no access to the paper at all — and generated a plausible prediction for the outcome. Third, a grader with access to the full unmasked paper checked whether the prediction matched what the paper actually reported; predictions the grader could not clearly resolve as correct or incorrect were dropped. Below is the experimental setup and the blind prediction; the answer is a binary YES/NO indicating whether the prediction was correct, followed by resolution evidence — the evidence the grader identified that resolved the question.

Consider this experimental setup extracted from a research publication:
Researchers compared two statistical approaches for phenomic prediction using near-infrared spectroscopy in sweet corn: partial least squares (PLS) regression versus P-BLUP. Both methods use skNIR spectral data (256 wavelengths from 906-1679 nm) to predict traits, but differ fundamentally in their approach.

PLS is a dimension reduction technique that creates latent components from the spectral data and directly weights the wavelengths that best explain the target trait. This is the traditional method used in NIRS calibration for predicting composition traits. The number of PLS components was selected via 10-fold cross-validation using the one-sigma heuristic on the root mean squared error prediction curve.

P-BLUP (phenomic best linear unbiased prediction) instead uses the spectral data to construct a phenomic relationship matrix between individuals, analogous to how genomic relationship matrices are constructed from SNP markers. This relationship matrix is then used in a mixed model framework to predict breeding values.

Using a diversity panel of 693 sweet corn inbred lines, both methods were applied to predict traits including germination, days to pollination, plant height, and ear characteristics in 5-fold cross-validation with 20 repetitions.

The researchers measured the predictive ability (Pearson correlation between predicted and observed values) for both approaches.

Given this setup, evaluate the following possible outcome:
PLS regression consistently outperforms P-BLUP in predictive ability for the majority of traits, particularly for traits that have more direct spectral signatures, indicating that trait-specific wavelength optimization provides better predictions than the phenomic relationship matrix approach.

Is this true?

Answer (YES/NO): NO